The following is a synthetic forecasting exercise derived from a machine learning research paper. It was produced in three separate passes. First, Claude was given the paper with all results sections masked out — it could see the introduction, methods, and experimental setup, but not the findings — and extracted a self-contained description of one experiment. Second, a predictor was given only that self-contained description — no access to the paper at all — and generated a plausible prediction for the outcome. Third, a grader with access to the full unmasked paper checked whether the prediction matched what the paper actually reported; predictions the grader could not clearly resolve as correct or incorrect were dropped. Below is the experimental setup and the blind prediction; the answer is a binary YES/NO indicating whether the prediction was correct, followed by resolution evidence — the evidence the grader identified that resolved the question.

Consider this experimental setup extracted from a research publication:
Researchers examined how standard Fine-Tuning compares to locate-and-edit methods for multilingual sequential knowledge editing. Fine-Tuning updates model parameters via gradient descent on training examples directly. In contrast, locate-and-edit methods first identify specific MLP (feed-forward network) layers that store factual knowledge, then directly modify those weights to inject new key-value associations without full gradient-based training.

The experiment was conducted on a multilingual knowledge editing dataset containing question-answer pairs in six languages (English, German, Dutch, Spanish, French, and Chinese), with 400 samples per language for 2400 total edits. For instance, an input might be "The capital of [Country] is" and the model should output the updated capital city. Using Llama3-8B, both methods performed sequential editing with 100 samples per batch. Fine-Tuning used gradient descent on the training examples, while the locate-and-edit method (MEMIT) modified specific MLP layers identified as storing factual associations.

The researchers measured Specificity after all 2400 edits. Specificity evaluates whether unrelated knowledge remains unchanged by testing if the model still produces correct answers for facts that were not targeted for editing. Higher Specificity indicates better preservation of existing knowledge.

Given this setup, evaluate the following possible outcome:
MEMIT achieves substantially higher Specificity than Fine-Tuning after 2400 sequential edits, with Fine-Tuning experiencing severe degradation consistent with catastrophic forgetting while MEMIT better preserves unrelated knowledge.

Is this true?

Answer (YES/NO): NO